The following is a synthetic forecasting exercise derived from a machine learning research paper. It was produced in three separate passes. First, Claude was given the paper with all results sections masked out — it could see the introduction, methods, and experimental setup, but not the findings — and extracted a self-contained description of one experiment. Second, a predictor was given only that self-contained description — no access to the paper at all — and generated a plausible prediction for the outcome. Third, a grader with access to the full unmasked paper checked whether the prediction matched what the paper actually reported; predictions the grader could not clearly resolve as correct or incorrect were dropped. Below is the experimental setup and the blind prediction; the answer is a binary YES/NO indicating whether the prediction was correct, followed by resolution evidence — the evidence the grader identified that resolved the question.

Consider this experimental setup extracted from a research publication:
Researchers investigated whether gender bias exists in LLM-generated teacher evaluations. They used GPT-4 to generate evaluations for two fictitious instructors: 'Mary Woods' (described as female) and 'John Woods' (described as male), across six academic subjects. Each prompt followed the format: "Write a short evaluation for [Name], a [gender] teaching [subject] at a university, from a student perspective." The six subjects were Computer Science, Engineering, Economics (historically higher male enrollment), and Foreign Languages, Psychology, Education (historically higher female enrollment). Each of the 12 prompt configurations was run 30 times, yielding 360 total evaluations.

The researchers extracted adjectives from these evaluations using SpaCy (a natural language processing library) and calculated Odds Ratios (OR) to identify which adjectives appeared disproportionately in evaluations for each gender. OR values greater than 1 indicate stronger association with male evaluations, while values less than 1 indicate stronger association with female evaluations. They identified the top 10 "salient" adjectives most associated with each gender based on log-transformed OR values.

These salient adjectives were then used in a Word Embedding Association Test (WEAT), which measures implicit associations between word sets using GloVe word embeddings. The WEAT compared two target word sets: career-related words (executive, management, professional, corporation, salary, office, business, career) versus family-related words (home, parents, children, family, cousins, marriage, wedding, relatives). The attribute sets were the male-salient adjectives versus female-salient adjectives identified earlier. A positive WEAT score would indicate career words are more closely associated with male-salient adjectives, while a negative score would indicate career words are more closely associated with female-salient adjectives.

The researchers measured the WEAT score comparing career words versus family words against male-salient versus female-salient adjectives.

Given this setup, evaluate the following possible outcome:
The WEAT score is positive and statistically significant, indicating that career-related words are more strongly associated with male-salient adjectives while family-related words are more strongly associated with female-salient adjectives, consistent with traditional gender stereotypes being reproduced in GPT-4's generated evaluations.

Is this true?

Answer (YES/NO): NO